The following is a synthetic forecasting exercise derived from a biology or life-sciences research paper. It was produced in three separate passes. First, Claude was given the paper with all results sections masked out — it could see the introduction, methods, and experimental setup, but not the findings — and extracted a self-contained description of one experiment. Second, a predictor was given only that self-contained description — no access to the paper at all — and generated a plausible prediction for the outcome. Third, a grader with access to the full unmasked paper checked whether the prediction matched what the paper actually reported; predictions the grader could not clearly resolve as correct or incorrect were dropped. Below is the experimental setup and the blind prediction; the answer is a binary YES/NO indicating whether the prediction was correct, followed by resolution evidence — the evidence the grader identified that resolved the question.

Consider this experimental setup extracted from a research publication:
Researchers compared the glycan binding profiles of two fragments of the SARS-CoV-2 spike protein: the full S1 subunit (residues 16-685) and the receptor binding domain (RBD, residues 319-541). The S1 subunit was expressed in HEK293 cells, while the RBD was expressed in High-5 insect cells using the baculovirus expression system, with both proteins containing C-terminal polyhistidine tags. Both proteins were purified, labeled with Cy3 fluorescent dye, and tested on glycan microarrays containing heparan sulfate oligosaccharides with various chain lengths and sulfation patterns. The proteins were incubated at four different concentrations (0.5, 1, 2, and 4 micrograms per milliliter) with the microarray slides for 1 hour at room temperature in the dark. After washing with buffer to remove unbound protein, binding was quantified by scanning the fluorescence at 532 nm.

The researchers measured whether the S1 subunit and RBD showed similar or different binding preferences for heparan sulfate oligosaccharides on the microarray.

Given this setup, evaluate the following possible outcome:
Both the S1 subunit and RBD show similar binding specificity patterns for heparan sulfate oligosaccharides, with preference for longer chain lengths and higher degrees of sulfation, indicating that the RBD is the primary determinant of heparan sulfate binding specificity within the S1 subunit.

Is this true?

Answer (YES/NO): NO